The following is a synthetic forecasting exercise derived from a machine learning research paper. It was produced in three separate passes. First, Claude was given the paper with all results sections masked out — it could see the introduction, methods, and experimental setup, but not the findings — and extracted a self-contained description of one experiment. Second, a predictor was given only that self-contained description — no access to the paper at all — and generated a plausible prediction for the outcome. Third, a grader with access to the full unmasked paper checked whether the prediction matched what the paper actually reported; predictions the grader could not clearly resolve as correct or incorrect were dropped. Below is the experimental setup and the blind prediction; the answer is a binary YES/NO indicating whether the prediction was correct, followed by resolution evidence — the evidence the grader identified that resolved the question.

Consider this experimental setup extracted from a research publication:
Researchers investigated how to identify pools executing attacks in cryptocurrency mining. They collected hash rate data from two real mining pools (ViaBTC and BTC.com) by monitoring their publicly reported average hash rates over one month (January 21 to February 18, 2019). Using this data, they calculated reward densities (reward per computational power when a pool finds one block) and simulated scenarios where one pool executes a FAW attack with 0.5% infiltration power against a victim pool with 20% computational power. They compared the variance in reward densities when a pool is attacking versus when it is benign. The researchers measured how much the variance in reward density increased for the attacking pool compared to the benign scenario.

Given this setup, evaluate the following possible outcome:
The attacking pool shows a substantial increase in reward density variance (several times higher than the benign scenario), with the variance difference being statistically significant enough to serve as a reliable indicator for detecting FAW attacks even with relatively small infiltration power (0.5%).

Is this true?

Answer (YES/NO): YES